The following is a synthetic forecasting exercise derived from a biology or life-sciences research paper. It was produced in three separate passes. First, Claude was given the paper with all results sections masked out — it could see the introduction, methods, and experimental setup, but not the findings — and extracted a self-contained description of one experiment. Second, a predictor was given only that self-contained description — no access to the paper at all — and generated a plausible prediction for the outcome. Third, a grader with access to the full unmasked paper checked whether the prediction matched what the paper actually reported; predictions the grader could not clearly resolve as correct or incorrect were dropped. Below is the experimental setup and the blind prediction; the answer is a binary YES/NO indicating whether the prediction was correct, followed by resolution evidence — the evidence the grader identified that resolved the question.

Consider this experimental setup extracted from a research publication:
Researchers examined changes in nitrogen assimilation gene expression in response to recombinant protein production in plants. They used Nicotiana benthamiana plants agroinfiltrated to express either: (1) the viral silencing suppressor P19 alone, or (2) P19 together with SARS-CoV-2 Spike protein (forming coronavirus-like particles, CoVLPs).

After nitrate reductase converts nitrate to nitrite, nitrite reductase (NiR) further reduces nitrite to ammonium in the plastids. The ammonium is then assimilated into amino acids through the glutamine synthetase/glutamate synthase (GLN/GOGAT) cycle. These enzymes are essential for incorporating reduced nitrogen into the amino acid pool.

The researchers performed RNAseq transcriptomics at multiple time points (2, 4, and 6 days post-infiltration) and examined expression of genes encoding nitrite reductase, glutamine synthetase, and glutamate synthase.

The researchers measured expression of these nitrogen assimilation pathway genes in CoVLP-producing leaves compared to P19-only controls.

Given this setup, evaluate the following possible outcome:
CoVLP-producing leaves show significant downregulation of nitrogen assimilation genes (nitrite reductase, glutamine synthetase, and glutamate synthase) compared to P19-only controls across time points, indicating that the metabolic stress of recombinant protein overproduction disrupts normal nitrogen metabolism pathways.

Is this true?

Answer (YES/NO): YES